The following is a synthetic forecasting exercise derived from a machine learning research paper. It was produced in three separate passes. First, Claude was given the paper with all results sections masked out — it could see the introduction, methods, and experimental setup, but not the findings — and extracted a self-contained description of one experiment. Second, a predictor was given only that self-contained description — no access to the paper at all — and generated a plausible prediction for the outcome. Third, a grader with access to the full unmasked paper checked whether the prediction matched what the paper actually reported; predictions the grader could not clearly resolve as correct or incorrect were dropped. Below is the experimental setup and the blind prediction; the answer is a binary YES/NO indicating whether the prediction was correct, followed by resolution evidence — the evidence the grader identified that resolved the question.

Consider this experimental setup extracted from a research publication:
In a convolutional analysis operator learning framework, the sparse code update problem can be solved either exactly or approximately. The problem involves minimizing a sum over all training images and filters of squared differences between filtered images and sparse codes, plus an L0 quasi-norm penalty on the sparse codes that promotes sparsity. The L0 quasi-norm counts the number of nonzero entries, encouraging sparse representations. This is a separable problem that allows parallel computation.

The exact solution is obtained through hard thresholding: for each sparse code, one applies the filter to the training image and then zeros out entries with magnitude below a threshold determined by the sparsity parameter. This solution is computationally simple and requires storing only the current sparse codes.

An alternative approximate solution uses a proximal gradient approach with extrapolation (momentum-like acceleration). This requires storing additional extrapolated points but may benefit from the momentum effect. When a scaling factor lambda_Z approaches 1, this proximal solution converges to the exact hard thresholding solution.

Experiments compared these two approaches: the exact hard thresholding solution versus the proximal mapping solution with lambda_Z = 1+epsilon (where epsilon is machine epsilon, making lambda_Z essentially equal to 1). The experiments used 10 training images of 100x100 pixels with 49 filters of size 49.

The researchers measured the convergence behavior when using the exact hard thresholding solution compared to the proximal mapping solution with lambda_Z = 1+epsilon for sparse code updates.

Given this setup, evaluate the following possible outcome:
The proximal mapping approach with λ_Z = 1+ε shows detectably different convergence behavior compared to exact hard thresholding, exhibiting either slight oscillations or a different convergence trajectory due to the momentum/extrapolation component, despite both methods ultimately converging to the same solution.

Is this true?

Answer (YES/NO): NO